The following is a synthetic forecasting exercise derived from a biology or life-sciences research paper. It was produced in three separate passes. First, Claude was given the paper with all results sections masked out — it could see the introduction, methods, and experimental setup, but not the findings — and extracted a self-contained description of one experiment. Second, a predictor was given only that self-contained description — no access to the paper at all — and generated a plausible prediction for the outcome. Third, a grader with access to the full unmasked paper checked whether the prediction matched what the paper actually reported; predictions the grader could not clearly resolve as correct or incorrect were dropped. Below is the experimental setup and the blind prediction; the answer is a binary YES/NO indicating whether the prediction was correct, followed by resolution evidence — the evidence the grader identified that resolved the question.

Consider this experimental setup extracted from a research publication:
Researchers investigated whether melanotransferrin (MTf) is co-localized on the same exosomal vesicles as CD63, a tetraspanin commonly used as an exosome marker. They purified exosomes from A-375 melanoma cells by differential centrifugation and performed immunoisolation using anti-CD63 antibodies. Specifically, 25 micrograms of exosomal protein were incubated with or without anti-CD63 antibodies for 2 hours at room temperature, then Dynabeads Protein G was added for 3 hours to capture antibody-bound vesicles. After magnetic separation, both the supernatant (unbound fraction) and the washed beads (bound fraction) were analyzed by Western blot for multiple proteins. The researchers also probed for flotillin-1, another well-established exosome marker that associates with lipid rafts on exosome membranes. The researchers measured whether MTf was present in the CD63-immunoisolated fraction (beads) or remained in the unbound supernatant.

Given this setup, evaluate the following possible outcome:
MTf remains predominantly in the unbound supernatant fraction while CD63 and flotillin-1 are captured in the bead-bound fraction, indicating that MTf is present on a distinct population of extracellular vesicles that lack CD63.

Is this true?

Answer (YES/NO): NO